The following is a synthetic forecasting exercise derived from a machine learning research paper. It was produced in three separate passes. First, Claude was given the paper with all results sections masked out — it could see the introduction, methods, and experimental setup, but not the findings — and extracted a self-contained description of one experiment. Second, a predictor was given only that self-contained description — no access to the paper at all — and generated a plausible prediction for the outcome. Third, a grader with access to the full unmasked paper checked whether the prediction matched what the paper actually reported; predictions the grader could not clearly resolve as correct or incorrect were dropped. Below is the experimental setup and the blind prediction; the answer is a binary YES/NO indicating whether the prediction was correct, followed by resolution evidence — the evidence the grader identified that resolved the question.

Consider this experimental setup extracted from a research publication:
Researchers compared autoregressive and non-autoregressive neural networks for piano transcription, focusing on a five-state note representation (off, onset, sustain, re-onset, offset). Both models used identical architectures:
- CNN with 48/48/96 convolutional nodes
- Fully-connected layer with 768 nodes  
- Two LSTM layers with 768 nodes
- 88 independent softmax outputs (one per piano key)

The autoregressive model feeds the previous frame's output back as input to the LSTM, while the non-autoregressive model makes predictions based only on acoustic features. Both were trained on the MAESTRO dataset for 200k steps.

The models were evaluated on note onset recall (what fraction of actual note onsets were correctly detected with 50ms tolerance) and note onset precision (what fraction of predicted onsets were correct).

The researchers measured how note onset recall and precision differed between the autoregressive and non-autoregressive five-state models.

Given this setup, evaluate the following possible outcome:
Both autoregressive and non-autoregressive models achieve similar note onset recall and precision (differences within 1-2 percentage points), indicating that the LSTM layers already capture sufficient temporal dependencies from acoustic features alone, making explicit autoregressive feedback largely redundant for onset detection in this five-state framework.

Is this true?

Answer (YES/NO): NO